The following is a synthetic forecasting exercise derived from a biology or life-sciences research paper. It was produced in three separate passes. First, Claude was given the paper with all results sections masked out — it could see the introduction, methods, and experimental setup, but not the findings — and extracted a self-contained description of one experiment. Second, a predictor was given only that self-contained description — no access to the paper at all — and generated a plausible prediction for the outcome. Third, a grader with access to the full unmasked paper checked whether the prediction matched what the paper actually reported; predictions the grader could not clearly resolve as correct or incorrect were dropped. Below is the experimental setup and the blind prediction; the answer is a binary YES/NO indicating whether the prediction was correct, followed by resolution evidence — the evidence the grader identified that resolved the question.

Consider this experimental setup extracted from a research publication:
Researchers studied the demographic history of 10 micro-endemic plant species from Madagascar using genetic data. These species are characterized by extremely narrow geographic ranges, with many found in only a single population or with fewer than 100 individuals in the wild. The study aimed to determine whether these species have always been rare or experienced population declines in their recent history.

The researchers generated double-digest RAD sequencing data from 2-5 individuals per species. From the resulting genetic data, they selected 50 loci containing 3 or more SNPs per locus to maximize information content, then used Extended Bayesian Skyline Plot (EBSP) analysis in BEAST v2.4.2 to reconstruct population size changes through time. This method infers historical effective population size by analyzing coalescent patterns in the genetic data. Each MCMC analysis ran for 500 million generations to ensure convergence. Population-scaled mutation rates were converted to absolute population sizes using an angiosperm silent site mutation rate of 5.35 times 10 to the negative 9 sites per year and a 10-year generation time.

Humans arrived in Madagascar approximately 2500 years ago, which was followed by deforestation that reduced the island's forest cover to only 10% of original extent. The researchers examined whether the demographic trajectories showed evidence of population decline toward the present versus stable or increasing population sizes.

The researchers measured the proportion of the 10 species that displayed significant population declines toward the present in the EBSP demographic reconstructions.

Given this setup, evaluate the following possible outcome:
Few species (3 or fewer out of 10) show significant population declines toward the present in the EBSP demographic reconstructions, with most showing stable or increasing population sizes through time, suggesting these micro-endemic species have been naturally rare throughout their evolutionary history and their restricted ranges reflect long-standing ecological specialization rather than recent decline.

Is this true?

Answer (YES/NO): NO